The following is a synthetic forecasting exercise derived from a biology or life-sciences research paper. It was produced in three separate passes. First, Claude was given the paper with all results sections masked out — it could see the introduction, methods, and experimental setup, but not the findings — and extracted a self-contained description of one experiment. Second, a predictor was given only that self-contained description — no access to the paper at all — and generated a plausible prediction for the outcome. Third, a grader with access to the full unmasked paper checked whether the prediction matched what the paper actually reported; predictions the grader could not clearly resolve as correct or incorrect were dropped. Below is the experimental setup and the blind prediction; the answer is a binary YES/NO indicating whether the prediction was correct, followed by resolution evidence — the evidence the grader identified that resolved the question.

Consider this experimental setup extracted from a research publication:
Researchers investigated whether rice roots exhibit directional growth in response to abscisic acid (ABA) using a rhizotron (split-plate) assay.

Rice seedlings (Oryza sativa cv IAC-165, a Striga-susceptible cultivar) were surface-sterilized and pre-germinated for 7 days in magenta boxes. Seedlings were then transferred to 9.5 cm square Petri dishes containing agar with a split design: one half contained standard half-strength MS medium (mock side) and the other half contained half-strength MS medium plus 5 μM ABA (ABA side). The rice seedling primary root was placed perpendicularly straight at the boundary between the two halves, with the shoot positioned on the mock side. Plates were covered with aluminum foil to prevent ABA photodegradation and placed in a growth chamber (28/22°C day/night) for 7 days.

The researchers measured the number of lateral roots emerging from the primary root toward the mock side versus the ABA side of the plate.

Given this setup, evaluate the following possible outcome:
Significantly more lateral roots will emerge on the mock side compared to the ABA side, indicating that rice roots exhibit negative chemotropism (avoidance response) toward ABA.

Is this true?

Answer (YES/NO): NO